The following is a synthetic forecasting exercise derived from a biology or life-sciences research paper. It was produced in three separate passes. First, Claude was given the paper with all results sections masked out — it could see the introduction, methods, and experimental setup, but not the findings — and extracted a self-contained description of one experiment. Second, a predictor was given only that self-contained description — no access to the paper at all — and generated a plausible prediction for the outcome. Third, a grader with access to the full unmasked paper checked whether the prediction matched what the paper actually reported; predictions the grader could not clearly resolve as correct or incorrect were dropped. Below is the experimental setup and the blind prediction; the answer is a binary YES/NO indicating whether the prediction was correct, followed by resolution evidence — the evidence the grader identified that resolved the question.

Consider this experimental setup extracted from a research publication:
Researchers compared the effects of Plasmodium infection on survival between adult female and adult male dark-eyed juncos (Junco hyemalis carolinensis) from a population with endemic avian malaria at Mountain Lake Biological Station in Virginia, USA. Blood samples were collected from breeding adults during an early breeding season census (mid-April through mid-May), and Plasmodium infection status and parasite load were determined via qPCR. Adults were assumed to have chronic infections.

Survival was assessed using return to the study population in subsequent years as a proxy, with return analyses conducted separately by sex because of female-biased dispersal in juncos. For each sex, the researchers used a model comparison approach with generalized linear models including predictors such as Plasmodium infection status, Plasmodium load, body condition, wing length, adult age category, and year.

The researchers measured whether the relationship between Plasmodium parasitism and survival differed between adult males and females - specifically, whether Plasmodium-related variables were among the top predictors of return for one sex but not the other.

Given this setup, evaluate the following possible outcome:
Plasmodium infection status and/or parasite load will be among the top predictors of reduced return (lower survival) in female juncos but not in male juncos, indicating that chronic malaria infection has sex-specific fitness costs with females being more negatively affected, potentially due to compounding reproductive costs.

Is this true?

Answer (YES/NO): NO